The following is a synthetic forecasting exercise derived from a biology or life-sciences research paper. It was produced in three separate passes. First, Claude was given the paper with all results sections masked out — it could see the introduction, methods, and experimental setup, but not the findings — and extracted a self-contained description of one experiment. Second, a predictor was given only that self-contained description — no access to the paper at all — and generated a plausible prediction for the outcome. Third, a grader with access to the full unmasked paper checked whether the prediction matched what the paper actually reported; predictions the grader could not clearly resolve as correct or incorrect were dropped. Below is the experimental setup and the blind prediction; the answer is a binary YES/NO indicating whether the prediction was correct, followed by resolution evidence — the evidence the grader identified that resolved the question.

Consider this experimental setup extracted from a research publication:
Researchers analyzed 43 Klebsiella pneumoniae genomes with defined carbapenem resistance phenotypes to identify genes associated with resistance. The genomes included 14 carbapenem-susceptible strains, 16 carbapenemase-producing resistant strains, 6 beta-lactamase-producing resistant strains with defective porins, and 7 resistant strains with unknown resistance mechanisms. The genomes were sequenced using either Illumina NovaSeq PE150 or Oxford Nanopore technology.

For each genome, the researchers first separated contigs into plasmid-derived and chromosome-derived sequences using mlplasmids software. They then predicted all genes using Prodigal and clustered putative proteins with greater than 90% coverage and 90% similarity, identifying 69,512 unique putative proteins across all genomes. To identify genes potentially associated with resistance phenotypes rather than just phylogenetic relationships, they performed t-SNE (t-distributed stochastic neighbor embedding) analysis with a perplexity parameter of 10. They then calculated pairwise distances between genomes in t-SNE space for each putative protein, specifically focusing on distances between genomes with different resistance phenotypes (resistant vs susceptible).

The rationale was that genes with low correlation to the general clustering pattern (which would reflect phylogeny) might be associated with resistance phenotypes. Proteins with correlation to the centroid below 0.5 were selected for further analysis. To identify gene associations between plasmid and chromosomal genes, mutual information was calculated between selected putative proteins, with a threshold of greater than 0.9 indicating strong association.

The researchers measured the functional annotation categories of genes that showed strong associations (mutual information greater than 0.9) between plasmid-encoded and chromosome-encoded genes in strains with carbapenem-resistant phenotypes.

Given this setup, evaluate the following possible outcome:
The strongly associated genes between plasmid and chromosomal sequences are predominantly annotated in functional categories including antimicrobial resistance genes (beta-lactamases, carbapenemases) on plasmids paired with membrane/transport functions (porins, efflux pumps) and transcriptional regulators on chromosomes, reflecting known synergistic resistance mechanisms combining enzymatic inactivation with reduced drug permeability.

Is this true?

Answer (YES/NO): NO